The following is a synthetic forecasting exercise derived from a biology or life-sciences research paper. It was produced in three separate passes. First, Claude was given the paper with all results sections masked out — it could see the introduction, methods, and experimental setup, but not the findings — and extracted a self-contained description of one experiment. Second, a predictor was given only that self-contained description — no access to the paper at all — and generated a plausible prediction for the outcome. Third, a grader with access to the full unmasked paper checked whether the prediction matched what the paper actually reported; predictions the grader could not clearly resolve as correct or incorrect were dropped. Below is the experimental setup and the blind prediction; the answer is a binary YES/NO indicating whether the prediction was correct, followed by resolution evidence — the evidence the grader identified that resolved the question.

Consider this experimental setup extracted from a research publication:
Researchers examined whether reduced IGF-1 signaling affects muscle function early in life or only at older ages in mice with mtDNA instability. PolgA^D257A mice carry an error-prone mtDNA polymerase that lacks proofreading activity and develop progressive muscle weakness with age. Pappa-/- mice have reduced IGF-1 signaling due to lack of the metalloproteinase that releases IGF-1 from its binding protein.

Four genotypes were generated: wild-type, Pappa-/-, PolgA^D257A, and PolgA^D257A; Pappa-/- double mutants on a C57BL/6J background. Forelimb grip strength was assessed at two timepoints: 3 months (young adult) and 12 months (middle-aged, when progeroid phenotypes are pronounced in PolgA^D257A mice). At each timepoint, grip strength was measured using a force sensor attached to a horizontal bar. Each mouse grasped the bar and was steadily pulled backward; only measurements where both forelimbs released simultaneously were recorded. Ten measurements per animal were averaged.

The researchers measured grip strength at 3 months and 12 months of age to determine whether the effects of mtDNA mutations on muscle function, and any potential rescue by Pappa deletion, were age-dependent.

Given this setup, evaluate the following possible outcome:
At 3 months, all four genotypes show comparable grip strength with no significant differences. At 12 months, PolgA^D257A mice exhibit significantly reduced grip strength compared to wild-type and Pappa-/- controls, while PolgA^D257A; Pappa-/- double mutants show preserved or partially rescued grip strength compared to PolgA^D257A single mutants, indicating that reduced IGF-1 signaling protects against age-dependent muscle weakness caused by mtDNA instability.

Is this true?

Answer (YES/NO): NO